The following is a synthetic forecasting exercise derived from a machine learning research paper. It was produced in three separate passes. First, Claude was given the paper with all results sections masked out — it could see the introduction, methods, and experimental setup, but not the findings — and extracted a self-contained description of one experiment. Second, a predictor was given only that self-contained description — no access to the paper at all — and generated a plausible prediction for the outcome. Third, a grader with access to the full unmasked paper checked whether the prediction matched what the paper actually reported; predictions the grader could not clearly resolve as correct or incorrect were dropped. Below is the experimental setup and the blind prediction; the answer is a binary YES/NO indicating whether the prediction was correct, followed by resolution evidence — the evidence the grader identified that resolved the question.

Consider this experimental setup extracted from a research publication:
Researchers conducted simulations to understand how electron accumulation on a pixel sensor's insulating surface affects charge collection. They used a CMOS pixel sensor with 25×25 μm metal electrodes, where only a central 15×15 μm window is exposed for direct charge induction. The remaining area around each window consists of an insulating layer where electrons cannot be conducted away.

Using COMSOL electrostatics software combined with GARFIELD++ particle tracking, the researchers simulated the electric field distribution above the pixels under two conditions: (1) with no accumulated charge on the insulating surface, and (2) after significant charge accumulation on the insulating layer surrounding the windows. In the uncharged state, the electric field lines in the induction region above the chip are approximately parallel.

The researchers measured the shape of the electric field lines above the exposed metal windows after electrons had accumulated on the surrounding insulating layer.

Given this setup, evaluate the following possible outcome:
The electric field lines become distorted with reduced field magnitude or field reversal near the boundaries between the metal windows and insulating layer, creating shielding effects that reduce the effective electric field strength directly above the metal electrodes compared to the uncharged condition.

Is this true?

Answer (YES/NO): NO